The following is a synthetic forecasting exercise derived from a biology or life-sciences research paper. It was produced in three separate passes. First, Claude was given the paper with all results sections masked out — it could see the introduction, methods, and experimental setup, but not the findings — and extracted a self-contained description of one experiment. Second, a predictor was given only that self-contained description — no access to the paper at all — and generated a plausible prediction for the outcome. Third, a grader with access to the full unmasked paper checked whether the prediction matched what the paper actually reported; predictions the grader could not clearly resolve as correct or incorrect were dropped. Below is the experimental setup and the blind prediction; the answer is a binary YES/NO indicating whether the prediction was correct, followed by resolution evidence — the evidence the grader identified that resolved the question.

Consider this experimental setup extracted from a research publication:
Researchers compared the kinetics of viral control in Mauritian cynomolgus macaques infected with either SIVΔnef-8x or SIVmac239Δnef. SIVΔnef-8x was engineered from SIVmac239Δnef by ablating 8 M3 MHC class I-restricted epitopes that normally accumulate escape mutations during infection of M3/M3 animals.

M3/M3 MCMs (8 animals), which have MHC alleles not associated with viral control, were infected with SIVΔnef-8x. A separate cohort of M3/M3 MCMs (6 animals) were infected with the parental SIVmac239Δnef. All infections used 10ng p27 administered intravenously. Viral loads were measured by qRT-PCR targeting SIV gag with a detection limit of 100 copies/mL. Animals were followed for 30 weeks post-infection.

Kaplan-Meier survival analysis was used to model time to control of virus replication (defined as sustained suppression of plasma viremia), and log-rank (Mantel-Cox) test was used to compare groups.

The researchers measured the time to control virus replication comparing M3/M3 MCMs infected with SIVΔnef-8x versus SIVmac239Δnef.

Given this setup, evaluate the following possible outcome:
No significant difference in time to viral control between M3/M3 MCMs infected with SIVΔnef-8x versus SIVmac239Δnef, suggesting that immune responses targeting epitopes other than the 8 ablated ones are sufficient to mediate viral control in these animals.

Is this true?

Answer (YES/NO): YES